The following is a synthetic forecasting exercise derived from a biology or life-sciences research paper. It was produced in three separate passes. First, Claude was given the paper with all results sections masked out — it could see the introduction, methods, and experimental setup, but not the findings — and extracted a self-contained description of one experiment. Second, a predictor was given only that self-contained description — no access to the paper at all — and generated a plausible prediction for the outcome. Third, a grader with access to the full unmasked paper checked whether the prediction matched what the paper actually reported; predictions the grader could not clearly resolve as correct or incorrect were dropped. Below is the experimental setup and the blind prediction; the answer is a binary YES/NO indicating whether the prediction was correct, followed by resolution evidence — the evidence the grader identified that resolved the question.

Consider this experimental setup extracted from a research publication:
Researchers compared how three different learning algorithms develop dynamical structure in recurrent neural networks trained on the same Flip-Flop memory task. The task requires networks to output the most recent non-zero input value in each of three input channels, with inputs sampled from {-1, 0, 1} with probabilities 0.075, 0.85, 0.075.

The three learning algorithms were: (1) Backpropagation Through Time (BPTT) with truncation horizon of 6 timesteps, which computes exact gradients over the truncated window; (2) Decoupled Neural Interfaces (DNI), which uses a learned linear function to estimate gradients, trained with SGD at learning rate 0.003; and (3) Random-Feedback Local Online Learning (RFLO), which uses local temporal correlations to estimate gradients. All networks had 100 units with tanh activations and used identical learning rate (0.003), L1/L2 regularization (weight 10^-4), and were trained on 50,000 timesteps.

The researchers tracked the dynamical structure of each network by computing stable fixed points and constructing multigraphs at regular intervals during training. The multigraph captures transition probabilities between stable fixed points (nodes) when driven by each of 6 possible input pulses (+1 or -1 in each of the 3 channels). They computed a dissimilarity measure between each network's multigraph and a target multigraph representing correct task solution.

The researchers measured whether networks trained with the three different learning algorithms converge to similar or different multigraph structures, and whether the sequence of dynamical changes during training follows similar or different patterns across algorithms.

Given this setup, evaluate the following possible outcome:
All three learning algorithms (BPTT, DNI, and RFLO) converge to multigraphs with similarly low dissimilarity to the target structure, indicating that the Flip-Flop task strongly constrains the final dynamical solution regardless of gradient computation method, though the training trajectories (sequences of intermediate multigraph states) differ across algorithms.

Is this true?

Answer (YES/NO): YES